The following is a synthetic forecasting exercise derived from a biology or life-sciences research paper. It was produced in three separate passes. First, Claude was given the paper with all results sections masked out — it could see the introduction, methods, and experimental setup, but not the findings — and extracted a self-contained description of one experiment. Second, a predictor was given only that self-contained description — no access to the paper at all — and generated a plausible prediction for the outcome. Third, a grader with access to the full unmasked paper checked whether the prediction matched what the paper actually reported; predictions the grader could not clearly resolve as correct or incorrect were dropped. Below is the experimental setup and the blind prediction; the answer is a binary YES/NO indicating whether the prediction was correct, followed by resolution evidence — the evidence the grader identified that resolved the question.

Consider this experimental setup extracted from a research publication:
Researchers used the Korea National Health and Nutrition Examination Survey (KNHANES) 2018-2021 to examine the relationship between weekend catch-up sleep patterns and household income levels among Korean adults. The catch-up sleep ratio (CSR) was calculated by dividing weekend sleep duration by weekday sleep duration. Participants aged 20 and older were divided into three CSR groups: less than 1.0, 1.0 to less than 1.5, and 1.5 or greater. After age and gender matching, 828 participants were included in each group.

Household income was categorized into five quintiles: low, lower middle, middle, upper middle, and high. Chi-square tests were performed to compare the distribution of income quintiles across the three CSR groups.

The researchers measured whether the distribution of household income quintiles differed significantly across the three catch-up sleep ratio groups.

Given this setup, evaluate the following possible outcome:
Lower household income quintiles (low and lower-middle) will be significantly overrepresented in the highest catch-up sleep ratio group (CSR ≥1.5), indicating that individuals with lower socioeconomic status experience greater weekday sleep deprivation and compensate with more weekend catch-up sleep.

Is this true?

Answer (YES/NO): NO